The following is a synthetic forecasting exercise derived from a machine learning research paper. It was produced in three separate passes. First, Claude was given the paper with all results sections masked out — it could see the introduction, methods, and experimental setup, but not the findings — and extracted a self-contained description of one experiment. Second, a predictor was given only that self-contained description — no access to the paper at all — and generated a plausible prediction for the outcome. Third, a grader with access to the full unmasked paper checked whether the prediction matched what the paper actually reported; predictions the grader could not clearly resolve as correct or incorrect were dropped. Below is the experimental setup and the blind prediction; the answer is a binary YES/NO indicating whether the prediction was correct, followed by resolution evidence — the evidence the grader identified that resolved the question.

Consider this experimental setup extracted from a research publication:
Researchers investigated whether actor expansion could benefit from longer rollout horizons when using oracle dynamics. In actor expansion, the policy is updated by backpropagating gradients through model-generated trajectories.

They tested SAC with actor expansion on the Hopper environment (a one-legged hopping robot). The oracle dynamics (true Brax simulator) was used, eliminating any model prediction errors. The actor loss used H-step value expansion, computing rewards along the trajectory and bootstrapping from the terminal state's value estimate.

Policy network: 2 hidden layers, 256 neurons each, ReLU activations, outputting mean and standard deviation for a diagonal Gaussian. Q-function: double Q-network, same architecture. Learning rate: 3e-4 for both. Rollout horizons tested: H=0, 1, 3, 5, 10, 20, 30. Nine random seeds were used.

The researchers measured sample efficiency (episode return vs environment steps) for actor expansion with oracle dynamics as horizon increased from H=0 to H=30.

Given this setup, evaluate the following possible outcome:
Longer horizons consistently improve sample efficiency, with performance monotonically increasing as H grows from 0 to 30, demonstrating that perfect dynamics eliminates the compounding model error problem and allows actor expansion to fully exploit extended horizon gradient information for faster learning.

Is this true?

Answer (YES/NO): NO